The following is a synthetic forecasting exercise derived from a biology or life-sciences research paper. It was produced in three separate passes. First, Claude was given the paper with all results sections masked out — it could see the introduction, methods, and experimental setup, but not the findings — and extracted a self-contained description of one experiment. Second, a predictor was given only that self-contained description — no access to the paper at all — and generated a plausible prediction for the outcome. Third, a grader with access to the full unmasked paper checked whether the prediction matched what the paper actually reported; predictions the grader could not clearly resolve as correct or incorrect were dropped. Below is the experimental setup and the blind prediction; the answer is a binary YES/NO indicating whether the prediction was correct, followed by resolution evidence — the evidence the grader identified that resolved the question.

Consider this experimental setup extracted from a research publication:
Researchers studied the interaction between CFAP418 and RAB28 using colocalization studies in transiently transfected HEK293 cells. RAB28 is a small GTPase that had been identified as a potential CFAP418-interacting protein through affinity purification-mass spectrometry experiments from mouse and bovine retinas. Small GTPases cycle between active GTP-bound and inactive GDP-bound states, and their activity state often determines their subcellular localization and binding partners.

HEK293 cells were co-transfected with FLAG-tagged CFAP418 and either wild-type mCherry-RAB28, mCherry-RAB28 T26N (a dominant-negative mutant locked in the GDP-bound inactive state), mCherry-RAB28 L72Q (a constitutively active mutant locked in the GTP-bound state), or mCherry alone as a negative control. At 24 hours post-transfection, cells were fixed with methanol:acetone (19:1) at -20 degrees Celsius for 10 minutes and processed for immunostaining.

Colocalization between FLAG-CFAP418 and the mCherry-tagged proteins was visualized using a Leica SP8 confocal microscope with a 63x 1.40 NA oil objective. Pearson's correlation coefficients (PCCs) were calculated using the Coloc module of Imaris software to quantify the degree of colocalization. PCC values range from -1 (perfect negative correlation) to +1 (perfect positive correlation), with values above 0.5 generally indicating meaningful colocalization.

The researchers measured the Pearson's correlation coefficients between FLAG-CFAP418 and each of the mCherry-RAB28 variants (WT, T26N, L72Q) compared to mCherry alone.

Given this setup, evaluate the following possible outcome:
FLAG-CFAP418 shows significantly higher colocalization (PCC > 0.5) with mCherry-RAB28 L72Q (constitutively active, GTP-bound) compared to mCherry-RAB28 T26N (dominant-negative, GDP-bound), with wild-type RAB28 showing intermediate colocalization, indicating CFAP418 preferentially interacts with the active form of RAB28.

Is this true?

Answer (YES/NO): NO